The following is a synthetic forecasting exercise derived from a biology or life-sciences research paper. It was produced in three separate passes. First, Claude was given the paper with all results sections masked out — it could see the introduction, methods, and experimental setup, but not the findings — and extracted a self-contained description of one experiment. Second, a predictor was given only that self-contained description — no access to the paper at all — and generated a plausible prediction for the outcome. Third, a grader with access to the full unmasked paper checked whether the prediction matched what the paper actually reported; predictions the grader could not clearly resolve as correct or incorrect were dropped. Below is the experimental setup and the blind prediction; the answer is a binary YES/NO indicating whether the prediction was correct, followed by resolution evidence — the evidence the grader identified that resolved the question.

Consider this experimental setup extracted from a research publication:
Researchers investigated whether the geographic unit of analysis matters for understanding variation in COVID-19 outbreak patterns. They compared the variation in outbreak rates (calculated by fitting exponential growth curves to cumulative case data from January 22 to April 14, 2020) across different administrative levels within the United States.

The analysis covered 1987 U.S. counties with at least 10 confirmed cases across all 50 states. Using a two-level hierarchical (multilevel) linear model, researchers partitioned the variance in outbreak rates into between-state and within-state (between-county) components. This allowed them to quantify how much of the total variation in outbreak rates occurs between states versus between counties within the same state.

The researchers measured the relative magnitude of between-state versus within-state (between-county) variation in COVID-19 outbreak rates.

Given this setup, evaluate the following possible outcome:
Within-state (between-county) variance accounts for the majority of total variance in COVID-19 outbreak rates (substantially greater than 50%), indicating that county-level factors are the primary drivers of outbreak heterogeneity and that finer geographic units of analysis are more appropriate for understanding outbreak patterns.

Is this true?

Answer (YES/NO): YES